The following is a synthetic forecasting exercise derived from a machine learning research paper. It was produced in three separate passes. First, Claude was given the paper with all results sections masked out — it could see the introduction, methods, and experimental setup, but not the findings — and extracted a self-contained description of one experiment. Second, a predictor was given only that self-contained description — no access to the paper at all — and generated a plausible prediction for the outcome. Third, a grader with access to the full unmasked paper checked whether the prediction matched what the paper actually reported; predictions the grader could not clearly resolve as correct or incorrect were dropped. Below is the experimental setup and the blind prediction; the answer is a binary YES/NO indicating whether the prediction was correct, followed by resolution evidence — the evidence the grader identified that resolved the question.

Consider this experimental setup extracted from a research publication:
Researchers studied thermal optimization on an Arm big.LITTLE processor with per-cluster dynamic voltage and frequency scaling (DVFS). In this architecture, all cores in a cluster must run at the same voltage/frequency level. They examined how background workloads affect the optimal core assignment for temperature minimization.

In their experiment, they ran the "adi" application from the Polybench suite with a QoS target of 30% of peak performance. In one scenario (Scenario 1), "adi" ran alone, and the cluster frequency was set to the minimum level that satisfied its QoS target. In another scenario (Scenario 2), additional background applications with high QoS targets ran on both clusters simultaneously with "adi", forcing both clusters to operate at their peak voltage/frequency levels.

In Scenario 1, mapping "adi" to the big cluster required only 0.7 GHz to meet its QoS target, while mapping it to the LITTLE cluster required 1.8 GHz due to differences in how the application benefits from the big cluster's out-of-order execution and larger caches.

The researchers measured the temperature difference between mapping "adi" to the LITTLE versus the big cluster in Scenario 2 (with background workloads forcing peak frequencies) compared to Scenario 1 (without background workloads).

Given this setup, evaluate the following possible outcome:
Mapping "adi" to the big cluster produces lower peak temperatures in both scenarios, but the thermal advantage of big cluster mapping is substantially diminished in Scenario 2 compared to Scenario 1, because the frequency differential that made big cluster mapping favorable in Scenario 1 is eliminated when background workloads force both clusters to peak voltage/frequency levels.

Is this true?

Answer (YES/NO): NO